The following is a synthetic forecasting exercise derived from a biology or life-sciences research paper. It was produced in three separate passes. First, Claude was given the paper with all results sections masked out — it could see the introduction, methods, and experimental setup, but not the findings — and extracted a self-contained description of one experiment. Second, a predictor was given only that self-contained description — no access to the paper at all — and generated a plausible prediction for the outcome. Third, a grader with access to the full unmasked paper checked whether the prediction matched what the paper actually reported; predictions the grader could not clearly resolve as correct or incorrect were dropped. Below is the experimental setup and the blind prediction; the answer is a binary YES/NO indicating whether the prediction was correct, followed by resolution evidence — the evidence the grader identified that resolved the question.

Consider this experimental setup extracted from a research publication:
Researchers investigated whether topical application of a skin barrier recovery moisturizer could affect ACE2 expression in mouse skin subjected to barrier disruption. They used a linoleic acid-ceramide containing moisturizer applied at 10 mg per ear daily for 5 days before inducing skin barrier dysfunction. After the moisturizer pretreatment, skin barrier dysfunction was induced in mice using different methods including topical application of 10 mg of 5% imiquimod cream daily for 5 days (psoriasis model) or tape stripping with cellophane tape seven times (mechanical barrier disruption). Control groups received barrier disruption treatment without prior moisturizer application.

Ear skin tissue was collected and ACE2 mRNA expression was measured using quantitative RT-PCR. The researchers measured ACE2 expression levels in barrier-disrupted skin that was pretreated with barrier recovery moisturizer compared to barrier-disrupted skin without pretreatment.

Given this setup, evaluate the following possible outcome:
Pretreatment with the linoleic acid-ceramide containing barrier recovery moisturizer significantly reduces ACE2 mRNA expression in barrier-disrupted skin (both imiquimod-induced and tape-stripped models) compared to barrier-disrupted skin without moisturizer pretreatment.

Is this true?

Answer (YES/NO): NO